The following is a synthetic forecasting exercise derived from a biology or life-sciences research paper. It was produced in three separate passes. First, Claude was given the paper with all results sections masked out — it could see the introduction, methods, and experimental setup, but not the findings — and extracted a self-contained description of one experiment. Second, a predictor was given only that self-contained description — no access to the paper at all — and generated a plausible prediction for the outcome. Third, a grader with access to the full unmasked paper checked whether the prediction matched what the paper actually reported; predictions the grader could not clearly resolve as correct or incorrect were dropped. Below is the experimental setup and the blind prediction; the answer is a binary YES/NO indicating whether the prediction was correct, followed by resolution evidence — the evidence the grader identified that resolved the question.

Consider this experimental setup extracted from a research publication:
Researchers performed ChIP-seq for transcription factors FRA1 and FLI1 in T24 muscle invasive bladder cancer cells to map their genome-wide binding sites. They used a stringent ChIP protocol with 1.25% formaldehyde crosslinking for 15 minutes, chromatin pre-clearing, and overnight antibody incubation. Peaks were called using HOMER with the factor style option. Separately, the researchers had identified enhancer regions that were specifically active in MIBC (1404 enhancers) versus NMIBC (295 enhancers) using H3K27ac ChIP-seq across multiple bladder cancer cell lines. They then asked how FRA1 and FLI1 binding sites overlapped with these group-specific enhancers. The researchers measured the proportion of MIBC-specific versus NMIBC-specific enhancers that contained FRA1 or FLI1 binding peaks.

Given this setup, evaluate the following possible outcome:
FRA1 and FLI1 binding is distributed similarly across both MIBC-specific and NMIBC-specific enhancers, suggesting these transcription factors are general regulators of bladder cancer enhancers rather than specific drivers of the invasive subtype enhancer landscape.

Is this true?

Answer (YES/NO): NO